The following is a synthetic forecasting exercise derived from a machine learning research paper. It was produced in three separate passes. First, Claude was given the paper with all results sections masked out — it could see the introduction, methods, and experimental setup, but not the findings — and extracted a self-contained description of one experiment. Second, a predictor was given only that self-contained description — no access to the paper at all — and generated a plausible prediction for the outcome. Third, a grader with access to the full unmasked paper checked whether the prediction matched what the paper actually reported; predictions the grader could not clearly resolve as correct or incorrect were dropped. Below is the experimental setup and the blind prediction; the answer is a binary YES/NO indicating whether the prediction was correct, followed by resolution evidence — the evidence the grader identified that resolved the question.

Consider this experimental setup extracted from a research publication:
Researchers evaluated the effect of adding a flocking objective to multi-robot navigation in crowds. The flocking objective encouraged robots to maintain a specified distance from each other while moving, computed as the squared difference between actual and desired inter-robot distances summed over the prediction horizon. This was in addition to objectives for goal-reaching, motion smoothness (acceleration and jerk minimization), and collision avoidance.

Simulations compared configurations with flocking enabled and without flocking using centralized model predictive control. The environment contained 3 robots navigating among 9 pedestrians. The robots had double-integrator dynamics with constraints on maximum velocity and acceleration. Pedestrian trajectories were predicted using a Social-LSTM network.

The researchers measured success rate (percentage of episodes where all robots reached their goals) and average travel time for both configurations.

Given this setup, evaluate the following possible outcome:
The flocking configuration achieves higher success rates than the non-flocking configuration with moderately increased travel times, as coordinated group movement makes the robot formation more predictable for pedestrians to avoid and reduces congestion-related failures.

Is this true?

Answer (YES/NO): NO